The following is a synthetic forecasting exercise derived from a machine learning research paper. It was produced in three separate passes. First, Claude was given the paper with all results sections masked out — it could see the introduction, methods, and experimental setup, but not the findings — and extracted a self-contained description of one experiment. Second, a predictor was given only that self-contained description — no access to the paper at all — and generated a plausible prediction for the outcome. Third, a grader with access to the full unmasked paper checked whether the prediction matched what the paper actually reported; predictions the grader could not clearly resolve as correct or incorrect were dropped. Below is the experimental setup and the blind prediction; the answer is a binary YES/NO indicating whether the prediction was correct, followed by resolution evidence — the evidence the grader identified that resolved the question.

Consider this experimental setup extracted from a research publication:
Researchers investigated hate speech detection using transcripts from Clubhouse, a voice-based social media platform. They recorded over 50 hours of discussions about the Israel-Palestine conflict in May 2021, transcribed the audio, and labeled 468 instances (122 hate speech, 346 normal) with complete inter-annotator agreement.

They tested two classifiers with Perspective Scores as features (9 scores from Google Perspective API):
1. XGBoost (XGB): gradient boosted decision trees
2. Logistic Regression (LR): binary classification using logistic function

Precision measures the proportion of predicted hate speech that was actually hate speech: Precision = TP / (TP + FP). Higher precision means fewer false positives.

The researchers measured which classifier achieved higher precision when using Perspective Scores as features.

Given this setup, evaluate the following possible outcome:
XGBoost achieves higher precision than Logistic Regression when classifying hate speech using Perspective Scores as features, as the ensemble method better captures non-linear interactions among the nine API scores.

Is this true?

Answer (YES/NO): NO